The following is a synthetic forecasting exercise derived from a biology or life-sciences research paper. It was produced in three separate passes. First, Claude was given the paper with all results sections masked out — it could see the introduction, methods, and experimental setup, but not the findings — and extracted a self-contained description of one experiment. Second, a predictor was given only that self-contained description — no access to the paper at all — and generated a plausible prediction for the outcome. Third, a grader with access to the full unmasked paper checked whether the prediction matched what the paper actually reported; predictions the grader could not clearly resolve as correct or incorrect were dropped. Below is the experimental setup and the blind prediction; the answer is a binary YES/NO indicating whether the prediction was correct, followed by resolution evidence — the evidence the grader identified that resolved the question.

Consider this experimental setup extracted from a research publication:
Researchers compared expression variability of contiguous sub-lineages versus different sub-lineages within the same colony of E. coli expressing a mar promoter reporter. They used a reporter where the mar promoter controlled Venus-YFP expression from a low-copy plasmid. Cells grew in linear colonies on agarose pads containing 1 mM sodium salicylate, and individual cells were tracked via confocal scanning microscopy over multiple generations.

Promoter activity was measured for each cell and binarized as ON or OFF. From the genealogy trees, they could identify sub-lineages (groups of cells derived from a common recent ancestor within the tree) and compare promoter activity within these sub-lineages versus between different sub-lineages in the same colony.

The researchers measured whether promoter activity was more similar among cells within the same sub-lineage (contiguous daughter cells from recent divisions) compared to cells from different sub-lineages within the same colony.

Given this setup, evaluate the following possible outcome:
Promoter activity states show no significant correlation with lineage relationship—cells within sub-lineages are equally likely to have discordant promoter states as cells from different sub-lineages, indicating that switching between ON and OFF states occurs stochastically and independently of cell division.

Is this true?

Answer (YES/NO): NO